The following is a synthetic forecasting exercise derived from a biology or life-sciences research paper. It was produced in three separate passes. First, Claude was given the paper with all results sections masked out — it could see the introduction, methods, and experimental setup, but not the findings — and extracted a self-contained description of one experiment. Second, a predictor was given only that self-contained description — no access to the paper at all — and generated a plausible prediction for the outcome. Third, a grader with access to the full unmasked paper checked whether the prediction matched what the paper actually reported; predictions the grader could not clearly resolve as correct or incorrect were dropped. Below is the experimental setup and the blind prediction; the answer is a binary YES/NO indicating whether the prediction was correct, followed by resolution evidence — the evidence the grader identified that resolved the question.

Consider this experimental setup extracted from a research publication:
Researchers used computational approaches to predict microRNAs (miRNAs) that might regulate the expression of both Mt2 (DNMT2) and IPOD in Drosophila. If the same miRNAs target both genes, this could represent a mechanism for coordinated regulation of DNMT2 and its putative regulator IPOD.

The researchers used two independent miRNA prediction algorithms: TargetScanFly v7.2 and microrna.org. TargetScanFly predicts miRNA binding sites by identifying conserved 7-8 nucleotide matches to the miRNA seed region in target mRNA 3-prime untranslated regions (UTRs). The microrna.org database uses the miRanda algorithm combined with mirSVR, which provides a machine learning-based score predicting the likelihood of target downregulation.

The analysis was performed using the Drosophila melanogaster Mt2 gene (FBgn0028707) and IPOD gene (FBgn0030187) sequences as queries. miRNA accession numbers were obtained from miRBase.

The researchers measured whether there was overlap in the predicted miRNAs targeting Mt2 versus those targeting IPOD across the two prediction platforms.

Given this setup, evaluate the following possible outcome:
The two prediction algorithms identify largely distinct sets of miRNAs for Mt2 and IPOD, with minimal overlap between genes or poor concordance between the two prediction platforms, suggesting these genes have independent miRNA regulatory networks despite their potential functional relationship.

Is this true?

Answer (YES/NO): NO